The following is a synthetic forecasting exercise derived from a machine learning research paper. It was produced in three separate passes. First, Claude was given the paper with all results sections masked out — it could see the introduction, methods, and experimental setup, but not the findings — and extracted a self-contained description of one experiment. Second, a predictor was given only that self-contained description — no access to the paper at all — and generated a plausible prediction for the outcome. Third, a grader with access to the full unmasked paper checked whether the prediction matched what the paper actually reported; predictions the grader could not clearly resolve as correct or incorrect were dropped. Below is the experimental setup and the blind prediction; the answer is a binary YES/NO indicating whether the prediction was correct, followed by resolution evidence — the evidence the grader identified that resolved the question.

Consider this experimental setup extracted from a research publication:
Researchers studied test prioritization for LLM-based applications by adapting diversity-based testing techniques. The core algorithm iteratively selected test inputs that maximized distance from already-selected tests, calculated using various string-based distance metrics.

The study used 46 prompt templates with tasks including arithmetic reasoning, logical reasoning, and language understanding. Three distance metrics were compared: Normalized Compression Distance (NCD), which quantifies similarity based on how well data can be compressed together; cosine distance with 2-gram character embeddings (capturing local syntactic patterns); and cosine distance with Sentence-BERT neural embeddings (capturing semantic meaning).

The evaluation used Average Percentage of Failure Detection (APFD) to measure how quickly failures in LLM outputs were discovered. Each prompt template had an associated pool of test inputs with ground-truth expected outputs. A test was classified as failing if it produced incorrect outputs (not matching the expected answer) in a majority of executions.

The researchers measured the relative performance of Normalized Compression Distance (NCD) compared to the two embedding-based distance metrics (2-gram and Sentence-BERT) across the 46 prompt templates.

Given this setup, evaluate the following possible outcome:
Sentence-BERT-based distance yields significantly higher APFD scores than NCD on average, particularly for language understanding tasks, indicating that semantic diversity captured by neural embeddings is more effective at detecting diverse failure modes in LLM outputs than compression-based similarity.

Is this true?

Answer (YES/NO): NO